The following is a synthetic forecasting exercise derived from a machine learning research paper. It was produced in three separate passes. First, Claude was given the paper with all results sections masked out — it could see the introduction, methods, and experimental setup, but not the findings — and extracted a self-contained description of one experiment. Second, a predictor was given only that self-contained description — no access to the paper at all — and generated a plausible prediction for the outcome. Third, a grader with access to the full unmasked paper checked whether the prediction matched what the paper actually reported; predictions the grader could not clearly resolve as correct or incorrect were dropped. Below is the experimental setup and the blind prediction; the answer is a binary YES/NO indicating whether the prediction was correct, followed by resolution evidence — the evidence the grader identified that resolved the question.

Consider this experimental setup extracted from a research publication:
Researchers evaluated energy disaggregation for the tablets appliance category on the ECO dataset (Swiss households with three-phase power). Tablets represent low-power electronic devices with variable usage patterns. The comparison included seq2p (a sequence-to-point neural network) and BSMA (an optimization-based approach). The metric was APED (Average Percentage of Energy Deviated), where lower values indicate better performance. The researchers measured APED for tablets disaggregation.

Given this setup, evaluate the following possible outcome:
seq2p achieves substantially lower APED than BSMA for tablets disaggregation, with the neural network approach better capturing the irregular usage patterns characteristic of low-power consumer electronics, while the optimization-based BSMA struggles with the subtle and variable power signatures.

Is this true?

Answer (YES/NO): NO